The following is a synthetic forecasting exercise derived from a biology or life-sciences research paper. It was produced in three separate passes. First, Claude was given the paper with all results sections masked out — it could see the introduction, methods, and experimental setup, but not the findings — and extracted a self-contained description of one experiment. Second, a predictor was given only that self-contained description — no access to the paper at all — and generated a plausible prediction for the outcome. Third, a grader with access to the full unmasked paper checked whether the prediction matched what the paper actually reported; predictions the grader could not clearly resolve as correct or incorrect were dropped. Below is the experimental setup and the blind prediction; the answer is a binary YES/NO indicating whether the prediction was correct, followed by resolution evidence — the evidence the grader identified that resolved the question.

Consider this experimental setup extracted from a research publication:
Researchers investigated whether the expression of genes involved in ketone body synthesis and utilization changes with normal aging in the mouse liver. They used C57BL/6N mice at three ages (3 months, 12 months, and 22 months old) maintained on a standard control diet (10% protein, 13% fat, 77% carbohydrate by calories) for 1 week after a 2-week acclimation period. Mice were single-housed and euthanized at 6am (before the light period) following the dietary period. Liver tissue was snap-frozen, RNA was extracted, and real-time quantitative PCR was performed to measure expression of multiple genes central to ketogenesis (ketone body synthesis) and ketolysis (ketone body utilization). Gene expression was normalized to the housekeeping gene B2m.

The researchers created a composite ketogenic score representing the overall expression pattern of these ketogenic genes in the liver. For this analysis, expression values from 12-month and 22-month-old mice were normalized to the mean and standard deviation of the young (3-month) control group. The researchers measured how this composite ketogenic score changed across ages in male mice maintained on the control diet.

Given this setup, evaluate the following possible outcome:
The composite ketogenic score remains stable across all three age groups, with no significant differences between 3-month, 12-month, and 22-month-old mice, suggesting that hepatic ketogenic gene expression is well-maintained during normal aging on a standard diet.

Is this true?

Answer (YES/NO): YES